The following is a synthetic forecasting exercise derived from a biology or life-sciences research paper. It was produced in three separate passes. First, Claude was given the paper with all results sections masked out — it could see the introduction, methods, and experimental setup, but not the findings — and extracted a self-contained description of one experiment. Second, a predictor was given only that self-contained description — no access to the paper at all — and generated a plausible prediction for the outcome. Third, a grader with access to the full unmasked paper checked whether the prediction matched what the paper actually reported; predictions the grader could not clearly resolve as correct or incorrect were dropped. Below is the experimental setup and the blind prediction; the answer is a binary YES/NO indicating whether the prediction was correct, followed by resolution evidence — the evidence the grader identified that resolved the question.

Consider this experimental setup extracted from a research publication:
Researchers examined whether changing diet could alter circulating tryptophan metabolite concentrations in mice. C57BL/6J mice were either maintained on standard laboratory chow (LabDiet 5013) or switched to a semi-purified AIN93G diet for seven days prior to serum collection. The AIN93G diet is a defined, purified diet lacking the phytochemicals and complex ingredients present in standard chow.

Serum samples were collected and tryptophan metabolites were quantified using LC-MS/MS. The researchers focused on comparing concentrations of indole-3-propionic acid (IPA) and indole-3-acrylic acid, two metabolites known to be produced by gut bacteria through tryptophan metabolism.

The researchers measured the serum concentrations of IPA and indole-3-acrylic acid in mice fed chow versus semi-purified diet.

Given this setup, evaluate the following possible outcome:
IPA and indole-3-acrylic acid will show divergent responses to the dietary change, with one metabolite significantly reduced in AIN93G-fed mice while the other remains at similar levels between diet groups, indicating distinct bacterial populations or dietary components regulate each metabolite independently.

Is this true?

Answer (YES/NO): NO